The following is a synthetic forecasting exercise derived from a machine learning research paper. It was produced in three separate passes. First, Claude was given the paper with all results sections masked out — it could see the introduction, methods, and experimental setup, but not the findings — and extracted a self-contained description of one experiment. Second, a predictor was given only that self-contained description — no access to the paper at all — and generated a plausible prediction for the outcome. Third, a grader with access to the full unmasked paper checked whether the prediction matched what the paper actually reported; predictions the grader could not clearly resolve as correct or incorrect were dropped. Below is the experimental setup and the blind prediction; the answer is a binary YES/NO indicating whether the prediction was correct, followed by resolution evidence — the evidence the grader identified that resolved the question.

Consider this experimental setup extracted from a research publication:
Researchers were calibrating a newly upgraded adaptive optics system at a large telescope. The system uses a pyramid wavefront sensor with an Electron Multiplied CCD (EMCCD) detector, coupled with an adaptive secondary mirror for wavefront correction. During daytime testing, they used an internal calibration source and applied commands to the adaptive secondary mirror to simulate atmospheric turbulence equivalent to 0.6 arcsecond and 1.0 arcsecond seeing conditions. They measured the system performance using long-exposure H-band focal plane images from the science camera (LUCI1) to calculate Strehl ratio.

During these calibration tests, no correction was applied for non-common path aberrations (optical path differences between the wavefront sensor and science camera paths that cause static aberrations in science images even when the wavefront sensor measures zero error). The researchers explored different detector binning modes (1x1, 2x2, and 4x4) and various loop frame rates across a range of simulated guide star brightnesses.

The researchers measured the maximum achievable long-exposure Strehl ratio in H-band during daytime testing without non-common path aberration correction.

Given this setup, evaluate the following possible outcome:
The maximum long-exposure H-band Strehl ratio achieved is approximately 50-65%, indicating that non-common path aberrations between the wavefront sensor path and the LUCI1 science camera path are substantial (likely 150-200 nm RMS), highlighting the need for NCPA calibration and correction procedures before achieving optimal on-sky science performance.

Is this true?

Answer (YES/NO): NO